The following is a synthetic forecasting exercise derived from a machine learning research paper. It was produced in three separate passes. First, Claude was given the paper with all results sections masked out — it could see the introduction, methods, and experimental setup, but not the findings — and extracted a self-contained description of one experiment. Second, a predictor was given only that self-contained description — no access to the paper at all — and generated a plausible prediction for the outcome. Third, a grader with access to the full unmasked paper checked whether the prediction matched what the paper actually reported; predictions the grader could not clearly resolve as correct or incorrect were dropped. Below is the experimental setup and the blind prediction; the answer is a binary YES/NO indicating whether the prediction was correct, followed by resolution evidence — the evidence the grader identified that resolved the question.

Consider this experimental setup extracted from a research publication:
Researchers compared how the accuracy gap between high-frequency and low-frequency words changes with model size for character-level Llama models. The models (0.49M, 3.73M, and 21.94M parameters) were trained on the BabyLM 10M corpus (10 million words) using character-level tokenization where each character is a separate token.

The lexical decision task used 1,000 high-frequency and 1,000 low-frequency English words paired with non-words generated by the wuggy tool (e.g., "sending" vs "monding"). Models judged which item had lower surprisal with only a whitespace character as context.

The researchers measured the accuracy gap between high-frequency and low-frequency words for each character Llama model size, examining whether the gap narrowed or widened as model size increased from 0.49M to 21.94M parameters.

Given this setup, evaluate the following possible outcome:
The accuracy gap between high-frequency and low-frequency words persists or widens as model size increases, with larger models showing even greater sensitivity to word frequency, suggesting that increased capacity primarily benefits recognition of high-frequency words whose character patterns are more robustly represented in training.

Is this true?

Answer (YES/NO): NO